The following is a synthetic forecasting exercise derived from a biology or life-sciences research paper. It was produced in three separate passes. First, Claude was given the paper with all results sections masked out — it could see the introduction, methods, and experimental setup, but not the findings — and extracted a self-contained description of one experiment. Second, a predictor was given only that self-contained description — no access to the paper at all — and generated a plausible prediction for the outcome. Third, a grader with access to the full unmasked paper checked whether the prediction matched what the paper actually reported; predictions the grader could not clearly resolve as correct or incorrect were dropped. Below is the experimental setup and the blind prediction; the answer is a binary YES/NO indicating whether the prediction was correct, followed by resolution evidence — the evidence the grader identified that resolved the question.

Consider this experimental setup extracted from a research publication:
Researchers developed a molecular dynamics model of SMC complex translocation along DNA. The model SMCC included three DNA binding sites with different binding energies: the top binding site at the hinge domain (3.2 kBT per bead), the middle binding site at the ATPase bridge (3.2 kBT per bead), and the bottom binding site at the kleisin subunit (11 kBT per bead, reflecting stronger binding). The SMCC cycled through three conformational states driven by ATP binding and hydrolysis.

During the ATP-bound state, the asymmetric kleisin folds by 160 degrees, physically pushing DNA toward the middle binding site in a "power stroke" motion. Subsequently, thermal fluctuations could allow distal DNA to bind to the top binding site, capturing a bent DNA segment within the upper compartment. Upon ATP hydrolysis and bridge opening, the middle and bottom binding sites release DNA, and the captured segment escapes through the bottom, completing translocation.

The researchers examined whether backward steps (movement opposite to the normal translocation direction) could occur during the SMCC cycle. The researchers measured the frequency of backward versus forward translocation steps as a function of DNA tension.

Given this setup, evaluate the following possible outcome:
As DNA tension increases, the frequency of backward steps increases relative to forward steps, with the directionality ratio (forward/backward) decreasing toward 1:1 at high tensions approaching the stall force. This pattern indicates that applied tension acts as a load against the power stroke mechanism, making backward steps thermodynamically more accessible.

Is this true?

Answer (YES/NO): NO